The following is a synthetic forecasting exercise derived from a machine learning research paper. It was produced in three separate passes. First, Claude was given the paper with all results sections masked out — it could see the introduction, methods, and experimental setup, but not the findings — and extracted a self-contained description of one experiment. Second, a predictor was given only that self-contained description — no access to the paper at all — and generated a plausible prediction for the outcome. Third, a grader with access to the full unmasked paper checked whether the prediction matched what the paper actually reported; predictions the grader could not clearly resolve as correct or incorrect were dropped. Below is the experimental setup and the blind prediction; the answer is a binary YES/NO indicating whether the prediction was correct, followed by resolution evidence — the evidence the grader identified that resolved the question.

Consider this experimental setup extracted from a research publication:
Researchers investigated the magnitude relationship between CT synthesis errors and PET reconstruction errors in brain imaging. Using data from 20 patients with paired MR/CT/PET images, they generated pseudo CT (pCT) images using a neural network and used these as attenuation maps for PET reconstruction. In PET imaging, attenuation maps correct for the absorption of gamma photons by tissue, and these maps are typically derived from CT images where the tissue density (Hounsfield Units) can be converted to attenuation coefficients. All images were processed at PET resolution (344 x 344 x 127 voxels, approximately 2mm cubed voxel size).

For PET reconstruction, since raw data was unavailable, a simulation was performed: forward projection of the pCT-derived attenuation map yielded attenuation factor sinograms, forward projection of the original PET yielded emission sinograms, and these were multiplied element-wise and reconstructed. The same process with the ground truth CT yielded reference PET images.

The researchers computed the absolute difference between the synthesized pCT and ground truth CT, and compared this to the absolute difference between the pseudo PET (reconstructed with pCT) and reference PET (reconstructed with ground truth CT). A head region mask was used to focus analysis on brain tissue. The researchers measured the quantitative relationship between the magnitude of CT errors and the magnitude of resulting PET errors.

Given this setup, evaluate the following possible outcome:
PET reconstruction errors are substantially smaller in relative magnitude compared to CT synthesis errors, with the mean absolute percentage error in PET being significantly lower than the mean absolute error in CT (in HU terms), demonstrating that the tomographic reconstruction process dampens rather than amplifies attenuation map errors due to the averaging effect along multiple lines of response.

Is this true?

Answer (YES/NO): NO